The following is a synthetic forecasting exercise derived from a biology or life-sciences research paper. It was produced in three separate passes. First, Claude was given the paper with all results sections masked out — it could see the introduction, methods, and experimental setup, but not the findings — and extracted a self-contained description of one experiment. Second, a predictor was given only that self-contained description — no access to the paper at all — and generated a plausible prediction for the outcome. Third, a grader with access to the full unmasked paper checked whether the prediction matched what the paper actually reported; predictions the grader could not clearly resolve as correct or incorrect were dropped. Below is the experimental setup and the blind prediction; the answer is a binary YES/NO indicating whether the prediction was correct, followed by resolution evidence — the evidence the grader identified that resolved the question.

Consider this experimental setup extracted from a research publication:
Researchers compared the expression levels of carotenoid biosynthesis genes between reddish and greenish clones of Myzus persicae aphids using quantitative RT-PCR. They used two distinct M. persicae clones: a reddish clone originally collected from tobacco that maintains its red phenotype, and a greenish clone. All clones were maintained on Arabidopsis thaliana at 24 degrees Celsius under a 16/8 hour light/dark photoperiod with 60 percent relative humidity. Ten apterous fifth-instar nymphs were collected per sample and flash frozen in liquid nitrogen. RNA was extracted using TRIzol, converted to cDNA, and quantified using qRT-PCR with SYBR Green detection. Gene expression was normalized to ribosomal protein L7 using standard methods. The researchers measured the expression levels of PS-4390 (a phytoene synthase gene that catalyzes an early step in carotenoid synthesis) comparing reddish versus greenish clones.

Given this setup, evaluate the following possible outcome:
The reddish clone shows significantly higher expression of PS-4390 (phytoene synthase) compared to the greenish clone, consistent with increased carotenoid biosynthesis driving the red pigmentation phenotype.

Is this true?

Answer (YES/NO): YES